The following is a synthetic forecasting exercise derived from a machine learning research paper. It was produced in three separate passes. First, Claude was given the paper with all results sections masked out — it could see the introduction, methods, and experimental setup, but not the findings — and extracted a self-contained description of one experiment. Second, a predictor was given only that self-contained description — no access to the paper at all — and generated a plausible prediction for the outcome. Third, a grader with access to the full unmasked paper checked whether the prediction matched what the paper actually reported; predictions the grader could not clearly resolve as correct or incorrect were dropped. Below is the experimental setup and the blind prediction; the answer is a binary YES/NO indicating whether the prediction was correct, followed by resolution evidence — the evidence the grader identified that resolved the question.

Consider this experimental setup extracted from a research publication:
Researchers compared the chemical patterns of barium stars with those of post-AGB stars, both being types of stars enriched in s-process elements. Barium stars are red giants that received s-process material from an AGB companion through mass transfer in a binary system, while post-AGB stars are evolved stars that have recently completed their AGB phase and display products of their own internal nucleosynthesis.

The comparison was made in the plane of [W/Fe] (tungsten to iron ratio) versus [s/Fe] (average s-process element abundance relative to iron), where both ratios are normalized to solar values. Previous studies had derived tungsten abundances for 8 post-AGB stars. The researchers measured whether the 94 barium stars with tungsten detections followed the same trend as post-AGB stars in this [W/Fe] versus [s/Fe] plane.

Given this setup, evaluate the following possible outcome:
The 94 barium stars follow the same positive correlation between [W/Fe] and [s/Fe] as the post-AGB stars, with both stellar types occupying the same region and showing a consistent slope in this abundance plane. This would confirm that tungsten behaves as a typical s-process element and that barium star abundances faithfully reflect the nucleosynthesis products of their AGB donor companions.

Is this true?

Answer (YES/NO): YES